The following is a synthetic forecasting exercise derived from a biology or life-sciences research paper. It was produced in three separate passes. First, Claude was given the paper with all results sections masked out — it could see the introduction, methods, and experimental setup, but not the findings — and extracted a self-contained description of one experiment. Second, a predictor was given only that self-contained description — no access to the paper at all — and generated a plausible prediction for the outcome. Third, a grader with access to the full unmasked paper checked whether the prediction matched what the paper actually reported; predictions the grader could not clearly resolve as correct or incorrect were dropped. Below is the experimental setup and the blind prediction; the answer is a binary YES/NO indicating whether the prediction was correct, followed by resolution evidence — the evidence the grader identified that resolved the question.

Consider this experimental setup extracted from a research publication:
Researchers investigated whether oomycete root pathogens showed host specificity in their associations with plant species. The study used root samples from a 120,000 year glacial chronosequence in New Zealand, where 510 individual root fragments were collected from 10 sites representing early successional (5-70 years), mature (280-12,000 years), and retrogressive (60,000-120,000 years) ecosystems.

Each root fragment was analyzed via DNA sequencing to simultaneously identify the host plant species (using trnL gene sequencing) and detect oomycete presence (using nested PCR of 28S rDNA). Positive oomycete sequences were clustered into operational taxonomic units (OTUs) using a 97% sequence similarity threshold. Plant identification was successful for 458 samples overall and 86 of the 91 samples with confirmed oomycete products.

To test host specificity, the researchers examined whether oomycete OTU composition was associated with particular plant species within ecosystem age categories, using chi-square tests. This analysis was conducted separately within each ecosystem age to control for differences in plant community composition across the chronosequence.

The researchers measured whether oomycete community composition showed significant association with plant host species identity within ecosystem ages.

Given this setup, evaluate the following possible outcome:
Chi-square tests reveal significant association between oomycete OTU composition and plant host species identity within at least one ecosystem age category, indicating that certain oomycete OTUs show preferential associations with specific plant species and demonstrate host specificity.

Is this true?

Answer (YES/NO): YES